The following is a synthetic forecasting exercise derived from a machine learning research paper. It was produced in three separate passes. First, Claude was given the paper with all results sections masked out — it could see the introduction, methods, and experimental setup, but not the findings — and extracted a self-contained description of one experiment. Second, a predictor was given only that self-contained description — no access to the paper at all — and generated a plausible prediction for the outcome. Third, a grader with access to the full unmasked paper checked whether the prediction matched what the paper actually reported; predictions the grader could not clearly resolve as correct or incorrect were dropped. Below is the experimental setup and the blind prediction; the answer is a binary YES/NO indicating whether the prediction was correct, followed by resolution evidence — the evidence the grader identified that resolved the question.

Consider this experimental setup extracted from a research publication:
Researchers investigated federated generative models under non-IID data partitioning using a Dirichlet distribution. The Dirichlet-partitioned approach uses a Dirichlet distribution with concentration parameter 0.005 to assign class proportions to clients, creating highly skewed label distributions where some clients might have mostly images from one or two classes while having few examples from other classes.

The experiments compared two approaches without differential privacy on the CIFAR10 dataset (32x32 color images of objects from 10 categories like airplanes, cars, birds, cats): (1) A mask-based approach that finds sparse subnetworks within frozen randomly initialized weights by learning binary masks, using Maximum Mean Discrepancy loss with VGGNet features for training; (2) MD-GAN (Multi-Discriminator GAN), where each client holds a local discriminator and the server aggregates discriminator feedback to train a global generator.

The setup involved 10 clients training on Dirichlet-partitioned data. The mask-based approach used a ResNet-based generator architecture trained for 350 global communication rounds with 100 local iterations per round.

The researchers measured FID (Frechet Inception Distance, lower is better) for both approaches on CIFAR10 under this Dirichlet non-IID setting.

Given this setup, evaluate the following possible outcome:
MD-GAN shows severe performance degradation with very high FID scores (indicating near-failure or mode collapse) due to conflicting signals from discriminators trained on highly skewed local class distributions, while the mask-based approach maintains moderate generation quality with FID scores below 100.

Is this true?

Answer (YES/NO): NO